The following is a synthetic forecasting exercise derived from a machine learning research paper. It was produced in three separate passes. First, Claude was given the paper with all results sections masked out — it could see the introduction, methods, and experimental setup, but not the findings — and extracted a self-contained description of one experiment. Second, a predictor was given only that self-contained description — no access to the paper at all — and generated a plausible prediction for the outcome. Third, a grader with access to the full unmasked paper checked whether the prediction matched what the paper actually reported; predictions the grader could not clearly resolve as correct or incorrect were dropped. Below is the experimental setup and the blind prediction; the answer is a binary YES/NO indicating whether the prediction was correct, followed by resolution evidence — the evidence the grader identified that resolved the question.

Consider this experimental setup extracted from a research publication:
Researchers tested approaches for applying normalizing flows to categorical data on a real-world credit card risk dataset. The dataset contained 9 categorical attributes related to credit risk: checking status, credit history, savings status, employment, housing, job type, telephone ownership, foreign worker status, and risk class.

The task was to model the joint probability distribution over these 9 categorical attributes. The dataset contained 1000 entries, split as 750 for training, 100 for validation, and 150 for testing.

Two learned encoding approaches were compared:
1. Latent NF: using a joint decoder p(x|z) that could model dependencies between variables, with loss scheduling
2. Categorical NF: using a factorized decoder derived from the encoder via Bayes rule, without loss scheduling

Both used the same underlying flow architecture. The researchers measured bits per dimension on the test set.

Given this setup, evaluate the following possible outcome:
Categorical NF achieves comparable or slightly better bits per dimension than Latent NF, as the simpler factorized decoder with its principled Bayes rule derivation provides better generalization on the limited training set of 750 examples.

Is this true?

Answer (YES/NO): YES